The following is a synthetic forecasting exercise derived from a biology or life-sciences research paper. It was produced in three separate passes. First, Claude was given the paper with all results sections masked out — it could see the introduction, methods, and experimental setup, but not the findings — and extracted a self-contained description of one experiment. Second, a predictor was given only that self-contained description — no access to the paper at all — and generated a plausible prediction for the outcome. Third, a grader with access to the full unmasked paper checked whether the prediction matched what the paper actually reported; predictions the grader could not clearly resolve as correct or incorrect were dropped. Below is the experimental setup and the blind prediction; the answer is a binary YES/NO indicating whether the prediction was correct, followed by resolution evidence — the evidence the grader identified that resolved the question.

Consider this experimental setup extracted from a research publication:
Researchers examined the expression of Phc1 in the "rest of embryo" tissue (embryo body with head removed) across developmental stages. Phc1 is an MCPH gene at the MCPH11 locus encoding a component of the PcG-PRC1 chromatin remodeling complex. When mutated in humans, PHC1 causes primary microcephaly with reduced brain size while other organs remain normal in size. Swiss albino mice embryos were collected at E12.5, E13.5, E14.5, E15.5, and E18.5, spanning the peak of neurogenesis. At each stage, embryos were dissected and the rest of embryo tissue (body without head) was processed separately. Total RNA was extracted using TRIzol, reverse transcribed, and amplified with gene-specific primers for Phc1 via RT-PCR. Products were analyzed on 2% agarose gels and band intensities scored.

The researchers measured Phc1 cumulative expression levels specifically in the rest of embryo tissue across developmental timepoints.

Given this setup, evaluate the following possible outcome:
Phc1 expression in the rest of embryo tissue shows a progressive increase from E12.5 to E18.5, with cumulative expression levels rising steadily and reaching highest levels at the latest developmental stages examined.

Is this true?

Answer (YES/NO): NO